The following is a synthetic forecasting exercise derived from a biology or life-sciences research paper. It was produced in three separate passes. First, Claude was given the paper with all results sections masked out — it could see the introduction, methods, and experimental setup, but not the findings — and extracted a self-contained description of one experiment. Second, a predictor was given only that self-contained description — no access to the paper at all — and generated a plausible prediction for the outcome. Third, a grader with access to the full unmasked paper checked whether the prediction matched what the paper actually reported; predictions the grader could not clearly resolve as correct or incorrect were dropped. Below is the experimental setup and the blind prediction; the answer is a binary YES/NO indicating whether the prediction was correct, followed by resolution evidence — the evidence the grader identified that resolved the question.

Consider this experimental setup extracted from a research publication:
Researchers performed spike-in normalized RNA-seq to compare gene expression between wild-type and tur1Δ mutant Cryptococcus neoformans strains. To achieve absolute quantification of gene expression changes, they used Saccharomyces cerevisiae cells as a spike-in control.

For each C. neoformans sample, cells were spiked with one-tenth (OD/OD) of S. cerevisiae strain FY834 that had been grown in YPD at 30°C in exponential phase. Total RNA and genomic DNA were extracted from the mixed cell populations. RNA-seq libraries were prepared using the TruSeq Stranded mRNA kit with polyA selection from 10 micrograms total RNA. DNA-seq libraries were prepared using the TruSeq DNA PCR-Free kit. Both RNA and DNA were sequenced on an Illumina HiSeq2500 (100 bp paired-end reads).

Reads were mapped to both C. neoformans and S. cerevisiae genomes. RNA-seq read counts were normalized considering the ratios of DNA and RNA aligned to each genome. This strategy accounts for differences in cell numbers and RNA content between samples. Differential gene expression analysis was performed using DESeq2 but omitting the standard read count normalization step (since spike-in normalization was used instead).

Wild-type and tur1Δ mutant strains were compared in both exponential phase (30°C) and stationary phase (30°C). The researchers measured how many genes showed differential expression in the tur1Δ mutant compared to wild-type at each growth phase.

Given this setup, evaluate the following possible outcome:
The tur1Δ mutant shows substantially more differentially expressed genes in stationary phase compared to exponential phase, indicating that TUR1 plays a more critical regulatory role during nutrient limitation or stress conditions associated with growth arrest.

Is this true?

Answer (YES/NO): YES